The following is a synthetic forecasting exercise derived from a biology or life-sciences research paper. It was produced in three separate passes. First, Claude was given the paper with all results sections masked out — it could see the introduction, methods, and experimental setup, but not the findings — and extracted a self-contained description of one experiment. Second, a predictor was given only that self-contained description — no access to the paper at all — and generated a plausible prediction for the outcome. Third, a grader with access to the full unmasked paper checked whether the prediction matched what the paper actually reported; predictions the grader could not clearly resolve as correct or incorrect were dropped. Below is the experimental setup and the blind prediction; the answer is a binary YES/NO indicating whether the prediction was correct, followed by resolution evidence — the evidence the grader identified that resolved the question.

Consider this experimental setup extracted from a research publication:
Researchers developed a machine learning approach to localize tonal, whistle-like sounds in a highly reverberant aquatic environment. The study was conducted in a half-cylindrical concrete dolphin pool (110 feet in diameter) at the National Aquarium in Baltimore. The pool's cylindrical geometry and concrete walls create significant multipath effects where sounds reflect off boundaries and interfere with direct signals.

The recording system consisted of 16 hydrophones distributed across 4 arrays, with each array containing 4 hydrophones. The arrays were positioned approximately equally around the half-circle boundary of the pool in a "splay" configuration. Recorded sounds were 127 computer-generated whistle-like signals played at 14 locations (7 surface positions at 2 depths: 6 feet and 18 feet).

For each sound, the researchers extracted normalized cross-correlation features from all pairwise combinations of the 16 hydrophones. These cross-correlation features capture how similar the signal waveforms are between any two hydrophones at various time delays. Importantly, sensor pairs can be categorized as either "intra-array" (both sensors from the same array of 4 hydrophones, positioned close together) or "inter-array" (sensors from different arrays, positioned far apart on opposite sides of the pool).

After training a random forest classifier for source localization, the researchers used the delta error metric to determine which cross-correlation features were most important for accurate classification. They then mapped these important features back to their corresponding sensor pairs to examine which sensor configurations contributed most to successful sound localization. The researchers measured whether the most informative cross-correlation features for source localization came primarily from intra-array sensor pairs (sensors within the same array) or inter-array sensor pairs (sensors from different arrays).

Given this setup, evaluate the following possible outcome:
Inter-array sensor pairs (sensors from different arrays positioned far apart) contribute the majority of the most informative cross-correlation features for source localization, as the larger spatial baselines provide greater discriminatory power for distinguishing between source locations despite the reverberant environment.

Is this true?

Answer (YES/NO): NO